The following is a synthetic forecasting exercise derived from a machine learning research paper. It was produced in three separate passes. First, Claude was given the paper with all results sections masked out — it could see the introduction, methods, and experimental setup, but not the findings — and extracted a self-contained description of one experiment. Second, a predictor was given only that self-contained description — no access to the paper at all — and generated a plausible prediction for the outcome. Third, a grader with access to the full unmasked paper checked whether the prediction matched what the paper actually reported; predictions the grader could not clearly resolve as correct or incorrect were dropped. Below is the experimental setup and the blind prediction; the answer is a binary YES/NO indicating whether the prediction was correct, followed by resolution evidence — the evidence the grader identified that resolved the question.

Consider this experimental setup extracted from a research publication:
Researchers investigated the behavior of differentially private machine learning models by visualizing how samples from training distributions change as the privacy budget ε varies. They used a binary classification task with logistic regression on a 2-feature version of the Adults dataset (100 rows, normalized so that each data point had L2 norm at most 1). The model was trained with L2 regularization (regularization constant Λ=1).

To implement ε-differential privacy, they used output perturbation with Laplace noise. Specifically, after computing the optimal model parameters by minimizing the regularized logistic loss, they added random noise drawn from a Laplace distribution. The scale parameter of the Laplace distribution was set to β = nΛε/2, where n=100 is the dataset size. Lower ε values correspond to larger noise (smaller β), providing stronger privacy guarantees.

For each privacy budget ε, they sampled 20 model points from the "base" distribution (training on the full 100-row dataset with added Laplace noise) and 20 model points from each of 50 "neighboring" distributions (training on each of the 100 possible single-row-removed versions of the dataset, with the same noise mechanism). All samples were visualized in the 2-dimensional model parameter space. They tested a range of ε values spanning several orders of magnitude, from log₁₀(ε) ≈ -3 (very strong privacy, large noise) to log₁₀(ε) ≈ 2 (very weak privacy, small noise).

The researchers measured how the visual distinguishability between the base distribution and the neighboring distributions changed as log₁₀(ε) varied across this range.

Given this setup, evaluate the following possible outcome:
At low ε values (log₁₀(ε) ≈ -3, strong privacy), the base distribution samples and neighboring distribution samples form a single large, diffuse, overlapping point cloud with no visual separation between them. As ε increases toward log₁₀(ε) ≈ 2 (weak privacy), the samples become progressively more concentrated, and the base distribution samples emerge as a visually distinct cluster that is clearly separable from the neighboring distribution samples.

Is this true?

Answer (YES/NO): YES